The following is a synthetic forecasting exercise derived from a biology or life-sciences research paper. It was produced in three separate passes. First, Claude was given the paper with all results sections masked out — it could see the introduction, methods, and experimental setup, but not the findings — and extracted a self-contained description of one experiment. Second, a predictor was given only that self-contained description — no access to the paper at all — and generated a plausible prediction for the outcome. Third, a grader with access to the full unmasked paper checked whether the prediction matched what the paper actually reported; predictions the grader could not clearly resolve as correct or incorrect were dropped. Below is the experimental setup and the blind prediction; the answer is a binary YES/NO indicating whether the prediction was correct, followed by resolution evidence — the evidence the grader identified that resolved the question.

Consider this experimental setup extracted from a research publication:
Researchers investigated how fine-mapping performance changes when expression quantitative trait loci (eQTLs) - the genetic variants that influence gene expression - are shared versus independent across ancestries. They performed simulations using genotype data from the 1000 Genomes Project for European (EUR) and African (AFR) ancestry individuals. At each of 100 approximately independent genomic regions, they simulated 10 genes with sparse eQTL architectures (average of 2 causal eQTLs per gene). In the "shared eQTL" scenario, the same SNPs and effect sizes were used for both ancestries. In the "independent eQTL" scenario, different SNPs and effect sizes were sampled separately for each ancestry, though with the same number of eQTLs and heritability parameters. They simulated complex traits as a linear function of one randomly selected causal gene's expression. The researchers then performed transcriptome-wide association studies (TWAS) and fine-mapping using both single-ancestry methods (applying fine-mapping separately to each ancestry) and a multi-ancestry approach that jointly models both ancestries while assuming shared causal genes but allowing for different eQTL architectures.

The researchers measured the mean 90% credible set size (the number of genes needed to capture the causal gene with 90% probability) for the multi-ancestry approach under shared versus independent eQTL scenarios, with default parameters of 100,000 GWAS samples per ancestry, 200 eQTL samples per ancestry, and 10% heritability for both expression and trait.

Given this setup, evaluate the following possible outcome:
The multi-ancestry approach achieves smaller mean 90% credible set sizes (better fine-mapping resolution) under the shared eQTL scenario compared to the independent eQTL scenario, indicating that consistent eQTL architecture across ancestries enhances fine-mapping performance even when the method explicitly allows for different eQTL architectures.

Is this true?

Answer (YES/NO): NO